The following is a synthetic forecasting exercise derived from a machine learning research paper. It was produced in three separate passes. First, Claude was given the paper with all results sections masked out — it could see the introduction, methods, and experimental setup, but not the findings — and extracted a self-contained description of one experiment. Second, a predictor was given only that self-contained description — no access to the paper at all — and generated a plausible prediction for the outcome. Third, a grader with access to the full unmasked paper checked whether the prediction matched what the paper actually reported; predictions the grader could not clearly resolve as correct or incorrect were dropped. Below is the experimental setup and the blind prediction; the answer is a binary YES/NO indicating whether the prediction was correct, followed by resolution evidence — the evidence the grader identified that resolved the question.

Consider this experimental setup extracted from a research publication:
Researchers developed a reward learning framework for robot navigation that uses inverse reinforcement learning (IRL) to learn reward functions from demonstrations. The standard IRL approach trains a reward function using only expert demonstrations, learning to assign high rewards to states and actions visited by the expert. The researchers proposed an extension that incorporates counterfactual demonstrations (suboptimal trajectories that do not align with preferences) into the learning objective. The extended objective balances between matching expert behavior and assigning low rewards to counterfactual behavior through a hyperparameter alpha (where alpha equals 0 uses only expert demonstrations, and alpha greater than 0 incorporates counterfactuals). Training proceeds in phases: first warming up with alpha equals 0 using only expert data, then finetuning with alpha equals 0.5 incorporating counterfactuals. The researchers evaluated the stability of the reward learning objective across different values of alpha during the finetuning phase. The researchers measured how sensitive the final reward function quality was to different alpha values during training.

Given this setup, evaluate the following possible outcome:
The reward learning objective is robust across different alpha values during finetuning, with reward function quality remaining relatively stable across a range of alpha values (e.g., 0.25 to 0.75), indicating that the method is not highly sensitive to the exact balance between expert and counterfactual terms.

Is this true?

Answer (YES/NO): YES